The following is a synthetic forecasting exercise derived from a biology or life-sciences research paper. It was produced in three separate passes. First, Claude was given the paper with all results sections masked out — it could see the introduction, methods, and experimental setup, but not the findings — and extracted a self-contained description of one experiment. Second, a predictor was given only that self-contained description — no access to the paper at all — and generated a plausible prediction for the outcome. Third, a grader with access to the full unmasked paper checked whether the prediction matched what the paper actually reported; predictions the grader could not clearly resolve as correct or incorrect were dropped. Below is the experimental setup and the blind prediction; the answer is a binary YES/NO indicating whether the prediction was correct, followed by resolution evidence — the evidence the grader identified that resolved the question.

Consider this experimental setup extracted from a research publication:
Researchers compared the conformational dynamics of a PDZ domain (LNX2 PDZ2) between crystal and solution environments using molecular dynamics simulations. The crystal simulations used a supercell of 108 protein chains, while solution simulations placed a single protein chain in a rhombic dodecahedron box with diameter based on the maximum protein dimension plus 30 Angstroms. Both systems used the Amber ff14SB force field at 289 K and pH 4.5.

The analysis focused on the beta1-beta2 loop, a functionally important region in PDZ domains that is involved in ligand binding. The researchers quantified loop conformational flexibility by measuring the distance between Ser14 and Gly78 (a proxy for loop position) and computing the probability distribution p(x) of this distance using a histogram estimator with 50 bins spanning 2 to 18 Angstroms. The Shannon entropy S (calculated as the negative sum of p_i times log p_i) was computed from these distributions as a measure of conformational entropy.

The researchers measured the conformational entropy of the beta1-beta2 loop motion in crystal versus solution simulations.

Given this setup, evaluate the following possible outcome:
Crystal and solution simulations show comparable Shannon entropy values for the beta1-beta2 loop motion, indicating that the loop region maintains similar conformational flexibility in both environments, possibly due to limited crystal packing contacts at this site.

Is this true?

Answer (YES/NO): NO